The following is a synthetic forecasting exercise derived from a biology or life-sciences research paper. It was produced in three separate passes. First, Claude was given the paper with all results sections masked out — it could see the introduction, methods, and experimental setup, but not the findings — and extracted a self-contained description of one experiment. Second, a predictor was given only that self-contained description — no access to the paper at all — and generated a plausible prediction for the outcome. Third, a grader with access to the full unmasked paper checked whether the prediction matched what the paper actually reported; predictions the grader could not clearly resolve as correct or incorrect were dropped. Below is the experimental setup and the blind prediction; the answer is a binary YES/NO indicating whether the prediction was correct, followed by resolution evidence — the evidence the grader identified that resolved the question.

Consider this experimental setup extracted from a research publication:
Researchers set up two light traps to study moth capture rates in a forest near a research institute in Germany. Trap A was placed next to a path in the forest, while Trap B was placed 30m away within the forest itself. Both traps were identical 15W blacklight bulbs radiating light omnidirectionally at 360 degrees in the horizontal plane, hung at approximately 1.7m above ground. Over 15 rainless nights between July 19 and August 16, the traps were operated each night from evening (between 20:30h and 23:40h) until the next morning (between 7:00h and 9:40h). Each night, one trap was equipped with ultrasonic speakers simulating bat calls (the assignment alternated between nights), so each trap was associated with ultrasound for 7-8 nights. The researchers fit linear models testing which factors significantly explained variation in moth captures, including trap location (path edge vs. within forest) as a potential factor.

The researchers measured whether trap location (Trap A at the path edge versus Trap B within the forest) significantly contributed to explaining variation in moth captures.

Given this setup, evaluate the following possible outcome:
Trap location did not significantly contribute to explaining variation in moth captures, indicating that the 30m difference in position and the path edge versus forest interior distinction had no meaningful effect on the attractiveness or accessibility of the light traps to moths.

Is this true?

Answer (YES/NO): YES